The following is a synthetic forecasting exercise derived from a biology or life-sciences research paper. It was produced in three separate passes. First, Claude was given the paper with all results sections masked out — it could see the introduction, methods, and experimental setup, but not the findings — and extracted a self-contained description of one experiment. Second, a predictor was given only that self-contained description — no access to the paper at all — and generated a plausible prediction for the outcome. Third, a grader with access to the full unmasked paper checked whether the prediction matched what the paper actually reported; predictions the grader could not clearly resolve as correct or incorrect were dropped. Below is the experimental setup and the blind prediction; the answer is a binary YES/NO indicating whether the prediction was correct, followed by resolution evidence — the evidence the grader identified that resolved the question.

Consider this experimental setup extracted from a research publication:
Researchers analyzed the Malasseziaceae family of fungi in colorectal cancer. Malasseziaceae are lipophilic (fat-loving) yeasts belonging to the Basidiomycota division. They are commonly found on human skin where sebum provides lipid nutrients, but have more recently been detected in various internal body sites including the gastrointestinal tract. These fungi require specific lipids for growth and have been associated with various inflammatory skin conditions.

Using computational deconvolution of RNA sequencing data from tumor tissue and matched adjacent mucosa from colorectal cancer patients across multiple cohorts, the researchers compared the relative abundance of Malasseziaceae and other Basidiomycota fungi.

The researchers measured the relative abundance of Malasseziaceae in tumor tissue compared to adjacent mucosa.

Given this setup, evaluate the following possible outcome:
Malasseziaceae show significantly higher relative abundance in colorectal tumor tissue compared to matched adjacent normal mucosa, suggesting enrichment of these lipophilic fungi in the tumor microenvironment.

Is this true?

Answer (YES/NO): YES